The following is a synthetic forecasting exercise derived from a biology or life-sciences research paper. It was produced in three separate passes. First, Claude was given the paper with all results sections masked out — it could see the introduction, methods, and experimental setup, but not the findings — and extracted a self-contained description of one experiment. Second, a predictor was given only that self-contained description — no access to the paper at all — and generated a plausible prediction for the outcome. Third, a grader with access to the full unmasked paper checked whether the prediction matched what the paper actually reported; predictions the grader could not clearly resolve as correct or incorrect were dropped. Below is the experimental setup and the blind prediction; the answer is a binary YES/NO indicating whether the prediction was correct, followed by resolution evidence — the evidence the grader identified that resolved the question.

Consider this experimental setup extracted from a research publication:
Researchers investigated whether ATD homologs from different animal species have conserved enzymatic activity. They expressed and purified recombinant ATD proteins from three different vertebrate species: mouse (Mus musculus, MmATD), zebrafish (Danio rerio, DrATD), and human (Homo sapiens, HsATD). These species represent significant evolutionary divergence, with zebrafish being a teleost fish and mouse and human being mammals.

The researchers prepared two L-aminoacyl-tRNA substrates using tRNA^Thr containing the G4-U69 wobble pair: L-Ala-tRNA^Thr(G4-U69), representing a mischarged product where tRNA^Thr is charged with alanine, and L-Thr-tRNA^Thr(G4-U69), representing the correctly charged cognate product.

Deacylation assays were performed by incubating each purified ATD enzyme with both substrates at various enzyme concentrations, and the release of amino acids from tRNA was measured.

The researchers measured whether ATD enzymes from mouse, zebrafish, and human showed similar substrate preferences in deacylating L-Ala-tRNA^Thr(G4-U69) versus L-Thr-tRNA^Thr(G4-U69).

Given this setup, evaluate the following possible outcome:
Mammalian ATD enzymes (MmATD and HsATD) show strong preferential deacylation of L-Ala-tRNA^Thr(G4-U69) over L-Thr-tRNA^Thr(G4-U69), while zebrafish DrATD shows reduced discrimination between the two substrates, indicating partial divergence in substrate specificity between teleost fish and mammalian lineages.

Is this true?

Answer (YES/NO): NO